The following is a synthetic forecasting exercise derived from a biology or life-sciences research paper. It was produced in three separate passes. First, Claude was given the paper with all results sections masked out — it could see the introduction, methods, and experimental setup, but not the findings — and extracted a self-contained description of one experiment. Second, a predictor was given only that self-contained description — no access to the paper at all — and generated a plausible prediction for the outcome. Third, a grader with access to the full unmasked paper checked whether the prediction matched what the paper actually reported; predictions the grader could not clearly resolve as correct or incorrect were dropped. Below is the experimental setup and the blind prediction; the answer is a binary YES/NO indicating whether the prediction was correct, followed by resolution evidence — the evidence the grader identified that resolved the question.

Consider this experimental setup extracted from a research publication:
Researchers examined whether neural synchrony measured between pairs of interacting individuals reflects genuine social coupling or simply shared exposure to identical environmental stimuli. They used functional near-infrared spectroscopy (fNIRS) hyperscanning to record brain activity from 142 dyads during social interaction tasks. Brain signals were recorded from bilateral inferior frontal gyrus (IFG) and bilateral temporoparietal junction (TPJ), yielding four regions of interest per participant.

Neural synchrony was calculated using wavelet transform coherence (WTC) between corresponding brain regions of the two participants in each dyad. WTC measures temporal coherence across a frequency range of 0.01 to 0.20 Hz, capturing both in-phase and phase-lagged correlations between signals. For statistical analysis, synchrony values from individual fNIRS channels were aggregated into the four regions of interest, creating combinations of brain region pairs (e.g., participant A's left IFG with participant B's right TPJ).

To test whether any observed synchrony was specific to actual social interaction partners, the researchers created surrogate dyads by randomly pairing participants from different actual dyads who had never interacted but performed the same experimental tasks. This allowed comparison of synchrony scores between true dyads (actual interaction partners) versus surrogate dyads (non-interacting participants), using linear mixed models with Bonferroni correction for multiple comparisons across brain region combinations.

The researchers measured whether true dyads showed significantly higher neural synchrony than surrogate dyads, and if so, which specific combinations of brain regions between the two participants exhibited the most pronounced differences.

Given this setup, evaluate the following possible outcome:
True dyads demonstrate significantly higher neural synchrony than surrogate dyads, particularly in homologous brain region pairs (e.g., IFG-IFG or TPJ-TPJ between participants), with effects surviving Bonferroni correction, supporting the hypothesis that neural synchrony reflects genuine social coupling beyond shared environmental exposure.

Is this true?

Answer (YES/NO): NO